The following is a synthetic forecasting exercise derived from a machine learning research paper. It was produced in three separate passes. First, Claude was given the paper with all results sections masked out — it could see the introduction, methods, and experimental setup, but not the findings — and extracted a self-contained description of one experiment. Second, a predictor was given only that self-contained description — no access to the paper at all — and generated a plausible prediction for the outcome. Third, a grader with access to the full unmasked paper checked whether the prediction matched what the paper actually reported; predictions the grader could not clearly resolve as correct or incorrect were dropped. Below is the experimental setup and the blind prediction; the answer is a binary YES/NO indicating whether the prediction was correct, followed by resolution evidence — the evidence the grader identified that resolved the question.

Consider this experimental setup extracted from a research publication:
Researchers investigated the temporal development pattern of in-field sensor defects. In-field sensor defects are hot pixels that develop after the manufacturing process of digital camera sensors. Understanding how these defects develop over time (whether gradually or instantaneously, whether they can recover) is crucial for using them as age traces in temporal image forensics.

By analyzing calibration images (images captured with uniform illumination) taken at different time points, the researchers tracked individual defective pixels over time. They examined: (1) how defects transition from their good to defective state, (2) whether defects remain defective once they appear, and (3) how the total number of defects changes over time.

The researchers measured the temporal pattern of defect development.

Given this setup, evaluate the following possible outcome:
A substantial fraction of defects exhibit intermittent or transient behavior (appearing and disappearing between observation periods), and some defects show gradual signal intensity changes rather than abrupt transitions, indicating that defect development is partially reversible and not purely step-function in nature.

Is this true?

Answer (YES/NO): NO